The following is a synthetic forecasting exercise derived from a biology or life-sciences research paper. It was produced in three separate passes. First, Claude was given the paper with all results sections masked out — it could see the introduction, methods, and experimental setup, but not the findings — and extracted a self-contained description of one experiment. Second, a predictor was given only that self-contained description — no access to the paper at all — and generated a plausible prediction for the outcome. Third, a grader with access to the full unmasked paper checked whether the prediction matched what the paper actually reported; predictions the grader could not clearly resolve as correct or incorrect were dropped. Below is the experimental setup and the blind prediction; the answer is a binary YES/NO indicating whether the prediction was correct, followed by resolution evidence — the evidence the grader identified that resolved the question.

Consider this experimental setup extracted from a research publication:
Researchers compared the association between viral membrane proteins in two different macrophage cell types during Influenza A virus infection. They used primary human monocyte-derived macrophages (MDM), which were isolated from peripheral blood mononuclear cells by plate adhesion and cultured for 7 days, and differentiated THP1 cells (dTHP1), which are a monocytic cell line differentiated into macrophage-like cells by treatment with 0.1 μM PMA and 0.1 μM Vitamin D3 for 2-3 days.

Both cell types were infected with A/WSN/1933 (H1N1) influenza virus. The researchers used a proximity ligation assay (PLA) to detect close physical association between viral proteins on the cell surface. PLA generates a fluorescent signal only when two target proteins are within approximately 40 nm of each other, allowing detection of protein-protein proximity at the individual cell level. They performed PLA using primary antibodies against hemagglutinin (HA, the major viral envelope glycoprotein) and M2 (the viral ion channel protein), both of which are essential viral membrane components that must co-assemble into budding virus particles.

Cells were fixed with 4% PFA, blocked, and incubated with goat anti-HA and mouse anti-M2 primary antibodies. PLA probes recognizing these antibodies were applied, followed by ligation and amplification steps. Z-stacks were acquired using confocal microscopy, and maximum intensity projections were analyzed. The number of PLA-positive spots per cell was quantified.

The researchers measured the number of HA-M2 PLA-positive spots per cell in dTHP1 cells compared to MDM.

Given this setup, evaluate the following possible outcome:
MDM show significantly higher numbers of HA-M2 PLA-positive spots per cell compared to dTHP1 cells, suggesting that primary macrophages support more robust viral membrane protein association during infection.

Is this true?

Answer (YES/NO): NO